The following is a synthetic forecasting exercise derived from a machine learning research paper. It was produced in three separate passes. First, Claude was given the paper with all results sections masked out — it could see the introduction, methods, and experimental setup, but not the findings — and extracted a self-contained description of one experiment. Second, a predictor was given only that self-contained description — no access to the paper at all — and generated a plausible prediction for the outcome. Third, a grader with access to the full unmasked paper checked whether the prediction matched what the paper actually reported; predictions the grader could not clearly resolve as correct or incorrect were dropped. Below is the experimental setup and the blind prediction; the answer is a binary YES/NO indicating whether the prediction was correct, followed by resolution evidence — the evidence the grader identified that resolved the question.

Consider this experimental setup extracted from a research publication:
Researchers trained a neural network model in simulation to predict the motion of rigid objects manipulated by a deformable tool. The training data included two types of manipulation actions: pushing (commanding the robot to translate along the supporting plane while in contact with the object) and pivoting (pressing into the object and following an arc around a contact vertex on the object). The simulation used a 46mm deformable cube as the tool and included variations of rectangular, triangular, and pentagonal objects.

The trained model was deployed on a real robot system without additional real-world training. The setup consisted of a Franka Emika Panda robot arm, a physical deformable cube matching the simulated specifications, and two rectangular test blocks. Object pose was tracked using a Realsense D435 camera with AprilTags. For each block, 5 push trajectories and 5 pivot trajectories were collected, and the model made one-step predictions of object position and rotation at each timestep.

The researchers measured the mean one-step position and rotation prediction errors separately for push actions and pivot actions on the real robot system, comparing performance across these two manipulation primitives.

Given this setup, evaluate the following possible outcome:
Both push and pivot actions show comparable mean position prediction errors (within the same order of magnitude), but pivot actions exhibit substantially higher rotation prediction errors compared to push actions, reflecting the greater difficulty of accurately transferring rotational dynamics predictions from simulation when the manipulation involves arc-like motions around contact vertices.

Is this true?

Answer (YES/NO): NO